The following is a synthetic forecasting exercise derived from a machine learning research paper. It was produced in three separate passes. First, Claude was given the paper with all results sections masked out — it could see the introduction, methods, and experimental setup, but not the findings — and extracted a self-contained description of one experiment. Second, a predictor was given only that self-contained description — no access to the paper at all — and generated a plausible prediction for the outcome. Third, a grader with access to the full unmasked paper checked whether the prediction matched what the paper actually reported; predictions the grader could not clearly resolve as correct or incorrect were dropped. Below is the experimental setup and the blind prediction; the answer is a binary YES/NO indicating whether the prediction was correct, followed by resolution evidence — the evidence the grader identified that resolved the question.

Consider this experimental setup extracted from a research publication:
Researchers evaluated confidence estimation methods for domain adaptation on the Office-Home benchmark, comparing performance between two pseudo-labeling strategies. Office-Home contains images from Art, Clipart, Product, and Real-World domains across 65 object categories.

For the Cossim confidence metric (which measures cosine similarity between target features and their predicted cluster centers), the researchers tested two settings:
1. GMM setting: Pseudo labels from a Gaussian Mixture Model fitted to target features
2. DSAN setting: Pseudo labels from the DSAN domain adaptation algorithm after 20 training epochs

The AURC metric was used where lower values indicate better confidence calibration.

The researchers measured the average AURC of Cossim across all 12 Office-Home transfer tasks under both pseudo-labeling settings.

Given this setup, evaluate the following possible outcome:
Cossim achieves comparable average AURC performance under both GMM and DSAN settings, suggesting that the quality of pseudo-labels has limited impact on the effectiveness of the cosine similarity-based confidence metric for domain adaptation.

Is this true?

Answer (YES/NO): NO